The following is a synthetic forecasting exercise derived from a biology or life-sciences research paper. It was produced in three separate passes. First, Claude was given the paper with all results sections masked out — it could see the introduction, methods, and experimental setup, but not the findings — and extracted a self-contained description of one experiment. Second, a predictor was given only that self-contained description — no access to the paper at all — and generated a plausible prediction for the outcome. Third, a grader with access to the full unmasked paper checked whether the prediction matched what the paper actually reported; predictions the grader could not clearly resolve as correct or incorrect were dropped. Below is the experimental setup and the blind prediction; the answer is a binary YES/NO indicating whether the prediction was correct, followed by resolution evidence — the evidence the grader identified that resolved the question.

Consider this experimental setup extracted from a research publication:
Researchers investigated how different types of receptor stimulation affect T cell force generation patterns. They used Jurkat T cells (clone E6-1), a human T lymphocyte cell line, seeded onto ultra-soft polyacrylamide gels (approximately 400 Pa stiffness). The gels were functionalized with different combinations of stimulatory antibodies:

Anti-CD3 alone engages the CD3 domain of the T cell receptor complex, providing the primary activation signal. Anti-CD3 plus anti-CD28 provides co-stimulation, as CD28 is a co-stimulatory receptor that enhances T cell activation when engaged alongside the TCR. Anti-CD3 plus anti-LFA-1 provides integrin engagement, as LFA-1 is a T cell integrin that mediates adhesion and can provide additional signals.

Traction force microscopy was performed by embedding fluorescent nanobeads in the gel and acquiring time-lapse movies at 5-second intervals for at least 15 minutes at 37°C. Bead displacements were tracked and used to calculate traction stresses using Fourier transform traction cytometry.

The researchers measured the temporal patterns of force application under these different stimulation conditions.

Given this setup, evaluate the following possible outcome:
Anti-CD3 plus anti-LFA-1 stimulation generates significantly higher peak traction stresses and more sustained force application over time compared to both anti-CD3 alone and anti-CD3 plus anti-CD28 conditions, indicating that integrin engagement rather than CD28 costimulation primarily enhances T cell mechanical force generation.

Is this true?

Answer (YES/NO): NO